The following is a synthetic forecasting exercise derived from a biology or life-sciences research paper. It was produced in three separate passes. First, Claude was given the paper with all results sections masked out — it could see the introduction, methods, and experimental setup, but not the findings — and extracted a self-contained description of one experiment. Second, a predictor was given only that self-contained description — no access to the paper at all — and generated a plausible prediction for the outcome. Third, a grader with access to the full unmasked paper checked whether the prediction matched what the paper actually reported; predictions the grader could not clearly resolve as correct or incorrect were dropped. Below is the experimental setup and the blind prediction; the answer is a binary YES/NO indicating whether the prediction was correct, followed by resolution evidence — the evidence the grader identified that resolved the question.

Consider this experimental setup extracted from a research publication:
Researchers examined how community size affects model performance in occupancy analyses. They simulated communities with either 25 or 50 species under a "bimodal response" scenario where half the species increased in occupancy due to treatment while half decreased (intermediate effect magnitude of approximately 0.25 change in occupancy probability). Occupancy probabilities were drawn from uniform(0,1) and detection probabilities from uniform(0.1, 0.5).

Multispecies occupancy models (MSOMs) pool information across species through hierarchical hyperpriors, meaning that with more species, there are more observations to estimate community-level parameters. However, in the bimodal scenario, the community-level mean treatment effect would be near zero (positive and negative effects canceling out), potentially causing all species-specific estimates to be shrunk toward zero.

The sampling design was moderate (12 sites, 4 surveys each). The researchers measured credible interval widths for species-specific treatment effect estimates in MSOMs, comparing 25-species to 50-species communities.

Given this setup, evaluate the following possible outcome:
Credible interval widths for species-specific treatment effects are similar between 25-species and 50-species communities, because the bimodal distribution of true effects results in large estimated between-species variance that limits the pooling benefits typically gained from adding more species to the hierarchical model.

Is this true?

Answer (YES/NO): YES